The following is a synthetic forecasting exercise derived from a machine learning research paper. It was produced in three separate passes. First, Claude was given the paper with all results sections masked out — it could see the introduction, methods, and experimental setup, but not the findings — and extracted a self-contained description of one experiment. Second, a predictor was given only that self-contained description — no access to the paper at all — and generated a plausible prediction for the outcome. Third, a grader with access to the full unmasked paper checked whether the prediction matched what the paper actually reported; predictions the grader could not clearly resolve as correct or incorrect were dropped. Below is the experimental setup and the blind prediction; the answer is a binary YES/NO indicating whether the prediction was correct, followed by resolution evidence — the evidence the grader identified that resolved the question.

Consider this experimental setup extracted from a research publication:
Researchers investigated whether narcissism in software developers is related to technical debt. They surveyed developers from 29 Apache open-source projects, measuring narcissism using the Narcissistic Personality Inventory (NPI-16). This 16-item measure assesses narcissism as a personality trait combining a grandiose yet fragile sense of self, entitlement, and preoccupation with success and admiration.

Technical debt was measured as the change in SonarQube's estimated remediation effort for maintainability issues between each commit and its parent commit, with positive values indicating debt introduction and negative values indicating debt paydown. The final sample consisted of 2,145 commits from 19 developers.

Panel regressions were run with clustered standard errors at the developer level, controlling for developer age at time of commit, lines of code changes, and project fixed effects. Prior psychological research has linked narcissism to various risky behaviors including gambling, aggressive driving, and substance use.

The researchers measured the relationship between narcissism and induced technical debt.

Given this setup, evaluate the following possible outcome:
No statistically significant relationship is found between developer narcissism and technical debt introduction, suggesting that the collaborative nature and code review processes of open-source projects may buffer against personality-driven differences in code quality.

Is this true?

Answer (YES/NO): YES